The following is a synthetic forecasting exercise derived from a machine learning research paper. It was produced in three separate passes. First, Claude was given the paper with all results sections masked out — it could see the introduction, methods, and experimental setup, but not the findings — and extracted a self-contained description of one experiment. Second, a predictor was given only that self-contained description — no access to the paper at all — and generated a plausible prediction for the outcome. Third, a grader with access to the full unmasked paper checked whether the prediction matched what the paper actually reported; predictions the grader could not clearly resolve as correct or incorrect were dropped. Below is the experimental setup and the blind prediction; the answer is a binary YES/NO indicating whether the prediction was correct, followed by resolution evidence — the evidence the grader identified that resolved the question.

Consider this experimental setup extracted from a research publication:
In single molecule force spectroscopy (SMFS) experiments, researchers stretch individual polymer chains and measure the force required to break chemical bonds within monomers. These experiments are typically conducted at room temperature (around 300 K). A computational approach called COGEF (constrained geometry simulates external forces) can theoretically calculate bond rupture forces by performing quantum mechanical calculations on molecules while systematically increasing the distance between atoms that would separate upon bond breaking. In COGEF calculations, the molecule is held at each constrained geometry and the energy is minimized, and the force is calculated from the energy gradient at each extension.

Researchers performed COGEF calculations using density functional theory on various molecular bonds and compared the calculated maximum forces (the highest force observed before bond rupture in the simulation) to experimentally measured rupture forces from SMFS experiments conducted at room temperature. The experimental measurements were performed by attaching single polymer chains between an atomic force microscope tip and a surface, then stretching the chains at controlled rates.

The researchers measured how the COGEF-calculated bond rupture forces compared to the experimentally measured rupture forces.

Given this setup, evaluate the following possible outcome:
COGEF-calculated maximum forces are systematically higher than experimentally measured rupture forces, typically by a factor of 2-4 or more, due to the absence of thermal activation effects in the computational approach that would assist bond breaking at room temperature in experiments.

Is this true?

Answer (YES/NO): YES